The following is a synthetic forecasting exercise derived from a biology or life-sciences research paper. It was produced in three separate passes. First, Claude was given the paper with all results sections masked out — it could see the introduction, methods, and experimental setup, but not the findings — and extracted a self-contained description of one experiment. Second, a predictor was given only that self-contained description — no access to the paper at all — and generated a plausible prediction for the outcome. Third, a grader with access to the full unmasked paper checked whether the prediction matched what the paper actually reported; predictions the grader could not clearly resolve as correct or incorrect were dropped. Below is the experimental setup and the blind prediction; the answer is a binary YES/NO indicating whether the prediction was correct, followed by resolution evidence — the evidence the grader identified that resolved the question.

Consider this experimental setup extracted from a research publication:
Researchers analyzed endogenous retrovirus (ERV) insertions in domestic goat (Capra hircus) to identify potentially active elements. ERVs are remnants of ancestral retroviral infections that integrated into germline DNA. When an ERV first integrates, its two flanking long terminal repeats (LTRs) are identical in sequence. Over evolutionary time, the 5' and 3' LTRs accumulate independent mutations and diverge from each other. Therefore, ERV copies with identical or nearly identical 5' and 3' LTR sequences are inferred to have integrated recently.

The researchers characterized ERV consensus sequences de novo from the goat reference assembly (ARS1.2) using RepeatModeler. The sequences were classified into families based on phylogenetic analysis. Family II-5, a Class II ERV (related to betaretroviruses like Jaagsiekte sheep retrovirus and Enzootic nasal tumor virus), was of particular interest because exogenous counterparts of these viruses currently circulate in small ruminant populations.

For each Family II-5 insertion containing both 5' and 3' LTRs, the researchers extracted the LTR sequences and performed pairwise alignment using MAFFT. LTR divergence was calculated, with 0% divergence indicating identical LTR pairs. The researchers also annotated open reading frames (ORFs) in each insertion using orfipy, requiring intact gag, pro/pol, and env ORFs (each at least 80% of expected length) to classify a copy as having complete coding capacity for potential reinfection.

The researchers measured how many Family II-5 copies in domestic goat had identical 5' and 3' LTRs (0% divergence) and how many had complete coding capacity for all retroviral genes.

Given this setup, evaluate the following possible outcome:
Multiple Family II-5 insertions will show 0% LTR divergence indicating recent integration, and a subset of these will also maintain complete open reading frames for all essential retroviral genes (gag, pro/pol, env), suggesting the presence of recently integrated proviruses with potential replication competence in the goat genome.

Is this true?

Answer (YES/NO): YES